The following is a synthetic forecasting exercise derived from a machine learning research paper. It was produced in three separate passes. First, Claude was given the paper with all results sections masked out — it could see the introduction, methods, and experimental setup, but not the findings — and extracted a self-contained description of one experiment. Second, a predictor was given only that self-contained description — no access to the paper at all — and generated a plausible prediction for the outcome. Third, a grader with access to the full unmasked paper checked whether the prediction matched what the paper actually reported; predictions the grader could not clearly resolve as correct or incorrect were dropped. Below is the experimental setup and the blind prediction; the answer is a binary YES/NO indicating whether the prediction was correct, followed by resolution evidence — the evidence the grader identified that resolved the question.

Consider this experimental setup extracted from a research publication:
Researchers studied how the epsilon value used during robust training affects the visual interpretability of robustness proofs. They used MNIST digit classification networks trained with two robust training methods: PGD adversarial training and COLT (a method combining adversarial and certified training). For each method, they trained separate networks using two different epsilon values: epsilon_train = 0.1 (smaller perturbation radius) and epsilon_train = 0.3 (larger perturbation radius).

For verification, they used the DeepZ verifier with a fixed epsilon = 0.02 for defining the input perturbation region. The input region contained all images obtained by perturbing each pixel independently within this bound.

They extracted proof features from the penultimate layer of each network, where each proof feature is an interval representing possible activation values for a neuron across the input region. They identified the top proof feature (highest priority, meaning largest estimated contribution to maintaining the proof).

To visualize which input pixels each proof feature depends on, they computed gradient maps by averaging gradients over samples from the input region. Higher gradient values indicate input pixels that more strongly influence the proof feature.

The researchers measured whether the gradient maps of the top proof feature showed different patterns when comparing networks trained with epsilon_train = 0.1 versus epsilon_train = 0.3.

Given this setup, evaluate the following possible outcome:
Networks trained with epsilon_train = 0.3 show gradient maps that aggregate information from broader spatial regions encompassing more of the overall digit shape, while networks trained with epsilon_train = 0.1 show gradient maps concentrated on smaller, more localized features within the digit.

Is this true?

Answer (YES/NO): NO